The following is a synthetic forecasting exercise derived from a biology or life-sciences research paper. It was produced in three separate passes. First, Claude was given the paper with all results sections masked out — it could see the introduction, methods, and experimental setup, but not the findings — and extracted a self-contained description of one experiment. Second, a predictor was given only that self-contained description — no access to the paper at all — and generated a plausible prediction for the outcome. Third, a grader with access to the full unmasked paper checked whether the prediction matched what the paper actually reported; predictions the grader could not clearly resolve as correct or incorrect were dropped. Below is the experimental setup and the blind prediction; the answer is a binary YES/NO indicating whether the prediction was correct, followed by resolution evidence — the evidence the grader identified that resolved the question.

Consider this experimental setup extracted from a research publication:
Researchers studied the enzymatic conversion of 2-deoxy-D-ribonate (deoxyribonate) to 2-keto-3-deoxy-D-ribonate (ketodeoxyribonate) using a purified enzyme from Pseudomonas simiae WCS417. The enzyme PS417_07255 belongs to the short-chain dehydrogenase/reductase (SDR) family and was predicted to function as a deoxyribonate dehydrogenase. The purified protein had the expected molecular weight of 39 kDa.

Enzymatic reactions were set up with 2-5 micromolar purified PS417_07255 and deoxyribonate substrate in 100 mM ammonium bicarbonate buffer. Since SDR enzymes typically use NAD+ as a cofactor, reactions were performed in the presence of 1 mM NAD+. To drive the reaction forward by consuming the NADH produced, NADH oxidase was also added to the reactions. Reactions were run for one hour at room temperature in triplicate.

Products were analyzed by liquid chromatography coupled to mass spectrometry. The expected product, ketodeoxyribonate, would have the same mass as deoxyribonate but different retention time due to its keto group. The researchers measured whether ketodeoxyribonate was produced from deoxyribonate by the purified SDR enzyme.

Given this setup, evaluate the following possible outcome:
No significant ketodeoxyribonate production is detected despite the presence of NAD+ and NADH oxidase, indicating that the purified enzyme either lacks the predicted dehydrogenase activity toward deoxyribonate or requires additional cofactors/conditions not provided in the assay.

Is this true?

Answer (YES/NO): NO